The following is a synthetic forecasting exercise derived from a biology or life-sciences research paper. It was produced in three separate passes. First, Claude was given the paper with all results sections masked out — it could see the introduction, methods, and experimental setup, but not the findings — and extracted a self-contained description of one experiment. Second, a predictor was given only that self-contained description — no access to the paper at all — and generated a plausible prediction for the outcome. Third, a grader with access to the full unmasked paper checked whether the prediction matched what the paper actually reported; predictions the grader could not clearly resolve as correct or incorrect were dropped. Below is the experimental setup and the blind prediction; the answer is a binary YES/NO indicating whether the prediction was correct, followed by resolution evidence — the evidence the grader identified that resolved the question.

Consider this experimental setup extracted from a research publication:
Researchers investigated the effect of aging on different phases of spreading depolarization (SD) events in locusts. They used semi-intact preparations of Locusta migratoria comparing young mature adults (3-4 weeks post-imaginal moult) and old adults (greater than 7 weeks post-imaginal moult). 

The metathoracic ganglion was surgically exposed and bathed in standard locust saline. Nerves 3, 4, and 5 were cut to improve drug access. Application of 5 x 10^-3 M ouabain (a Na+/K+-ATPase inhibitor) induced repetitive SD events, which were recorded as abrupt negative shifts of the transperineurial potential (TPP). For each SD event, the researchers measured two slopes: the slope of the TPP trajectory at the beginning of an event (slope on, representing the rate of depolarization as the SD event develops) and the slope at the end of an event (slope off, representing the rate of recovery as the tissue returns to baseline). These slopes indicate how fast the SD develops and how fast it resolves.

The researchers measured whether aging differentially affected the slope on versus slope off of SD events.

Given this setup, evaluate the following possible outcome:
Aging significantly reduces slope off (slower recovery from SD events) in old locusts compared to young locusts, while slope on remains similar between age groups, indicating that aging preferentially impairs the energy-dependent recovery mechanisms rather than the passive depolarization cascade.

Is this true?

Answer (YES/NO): NO